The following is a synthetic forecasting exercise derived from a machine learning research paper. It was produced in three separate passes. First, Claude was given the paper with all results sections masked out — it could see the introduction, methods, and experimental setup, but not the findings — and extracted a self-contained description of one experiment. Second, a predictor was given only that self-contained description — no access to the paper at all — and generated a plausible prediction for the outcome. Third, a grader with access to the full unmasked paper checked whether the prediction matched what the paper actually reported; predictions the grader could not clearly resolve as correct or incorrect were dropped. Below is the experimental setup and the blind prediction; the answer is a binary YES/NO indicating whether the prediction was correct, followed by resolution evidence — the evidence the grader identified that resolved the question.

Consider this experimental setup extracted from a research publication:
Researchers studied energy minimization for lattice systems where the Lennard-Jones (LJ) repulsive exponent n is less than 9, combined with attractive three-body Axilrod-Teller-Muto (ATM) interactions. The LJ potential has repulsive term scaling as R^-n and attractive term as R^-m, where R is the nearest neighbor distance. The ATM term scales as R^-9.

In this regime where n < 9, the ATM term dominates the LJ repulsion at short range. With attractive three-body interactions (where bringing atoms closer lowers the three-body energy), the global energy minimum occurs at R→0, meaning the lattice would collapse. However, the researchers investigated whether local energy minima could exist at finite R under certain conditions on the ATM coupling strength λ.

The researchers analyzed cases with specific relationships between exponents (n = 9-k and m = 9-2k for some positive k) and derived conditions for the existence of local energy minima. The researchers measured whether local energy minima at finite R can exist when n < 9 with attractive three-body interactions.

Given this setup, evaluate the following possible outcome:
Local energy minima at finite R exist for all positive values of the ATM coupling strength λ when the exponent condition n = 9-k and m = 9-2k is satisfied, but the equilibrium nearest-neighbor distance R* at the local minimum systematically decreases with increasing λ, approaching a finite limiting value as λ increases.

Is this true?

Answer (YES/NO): NO